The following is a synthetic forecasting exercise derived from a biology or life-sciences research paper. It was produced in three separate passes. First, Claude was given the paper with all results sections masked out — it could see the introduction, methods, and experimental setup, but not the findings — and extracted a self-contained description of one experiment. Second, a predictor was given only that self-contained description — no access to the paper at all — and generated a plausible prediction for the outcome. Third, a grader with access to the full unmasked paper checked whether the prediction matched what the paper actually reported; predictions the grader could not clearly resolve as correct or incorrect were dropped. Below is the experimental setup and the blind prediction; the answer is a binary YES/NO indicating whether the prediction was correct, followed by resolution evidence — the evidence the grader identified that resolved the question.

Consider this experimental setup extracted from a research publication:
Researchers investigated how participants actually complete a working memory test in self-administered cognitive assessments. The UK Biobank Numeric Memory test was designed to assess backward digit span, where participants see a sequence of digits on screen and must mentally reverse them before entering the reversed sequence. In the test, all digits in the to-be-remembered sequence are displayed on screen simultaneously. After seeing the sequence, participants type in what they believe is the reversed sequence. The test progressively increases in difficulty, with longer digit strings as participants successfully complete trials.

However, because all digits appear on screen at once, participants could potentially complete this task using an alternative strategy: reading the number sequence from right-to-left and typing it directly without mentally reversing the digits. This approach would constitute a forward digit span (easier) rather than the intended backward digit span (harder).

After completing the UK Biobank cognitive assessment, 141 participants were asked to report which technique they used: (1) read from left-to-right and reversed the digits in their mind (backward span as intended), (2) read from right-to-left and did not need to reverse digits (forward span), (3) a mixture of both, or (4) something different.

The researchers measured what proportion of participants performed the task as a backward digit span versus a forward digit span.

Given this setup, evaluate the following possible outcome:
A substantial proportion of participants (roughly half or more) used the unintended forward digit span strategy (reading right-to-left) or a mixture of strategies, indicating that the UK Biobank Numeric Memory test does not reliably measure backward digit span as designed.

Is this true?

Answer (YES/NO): YES